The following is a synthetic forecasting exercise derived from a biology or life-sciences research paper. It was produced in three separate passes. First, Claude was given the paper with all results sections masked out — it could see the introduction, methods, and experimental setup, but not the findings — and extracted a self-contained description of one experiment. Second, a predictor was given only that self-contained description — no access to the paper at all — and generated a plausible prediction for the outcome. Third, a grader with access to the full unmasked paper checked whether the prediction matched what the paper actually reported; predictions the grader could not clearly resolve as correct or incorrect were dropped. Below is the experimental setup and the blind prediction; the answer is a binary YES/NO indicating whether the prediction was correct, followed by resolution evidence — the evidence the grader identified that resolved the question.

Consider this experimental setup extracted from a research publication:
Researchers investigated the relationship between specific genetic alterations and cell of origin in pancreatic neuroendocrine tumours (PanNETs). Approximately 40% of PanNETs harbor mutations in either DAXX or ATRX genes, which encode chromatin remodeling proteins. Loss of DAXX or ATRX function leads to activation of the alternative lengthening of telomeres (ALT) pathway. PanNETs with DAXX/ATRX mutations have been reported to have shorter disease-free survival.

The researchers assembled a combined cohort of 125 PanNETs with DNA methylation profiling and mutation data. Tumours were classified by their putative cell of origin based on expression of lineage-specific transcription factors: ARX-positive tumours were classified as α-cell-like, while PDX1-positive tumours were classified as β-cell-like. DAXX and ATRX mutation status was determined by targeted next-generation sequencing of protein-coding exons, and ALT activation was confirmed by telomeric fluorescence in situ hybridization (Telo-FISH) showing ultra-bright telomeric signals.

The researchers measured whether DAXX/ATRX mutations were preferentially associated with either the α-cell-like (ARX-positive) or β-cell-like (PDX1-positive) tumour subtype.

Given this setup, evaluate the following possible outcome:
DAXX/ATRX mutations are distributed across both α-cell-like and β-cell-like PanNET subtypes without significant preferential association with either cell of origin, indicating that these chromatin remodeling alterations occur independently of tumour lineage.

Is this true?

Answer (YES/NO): NO